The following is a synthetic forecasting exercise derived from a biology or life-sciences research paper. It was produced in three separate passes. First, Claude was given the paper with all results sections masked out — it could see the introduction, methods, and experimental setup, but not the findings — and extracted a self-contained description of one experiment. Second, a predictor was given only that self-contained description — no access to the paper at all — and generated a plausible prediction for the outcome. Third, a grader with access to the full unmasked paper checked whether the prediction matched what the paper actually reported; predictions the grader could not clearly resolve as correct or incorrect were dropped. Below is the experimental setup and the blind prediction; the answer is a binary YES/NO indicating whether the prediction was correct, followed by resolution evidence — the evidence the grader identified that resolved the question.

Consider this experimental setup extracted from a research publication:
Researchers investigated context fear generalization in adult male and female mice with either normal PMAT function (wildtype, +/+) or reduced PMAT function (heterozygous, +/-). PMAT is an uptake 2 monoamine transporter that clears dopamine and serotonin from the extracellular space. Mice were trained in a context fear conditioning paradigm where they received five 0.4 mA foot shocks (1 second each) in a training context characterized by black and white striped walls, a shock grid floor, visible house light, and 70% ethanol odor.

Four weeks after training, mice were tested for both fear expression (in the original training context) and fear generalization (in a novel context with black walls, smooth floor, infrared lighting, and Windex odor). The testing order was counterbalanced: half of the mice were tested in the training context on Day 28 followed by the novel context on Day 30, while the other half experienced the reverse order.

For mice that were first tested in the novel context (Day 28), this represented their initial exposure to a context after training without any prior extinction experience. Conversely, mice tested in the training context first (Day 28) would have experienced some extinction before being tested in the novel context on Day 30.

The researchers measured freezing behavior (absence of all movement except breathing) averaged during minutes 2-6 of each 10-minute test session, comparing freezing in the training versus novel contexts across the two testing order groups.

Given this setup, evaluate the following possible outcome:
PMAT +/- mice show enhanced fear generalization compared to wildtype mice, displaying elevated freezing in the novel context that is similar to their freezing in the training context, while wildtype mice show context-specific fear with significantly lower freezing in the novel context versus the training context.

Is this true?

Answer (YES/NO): NO